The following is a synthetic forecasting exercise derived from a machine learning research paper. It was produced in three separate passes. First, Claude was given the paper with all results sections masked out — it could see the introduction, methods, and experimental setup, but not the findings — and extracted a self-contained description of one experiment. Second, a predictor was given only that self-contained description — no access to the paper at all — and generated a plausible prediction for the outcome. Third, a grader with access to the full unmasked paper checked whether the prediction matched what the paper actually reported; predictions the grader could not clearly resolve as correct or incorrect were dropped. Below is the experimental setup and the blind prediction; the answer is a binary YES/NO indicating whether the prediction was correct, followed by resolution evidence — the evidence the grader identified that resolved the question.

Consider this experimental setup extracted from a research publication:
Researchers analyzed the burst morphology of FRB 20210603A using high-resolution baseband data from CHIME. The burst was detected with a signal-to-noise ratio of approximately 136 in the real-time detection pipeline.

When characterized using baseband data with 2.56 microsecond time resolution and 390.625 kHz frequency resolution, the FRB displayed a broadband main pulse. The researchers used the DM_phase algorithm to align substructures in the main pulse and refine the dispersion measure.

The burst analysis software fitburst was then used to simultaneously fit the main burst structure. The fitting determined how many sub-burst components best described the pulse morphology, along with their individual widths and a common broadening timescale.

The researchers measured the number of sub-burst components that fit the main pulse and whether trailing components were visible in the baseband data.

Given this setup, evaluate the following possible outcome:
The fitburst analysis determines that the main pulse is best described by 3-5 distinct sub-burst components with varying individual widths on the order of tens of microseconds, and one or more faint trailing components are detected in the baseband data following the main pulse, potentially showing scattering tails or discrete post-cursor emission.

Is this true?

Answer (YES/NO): NO